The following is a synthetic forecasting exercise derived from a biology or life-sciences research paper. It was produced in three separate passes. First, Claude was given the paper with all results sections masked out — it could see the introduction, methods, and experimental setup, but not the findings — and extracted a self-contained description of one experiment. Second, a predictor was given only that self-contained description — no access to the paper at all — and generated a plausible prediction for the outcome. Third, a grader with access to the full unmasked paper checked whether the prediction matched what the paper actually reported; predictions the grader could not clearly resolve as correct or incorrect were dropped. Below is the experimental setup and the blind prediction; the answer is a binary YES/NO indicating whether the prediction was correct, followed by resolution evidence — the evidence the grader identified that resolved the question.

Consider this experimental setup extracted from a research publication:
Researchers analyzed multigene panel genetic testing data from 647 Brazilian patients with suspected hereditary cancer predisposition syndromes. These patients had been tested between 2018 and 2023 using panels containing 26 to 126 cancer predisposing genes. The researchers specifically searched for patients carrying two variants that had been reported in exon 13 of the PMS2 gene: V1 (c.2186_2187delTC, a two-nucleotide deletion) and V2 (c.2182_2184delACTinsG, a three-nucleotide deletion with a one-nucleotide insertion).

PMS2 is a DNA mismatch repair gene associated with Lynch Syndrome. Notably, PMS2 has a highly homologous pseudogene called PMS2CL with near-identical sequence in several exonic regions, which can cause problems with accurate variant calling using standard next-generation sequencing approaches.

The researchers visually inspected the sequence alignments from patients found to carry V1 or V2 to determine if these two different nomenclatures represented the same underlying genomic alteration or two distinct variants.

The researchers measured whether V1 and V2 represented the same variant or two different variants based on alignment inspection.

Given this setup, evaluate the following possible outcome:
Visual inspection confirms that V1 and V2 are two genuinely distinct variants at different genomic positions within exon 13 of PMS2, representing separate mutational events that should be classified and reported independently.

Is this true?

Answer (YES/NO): NO